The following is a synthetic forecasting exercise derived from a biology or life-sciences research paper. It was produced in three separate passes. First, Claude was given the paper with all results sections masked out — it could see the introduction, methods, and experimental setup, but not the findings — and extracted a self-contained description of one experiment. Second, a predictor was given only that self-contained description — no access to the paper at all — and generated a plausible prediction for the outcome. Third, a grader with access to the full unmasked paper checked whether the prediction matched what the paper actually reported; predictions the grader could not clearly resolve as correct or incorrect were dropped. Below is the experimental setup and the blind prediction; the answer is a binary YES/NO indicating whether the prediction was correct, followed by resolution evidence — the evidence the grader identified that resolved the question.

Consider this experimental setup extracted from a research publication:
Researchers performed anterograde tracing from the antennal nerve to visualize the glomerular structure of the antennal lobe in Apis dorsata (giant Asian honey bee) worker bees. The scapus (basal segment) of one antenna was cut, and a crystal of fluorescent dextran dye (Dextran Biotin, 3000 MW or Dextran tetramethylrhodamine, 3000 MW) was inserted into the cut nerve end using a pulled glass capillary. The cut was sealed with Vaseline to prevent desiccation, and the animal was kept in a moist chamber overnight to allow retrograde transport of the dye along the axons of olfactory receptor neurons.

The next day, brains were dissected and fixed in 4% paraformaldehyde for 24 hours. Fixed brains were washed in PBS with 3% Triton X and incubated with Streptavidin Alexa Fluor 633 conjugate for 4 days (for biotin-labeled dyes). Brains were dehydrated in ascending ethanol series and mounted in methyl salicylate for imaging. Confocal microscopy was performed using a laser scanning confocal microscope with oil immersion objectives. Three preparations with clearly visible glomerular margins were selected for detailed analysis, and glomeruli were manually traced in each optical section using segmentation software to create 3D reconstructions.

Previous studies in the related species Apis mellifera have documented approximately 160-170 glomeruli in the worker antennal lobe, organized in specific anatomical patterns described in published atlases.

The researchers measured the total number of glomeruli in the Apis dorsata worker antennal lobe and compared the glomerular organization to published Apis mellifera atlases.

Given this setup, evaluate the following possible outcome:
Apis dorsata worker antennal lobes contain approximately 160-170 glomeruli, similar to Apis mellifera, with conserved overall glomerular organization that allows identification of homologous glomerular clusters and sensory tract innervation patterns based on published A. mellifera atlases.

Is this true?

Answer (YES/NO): YES